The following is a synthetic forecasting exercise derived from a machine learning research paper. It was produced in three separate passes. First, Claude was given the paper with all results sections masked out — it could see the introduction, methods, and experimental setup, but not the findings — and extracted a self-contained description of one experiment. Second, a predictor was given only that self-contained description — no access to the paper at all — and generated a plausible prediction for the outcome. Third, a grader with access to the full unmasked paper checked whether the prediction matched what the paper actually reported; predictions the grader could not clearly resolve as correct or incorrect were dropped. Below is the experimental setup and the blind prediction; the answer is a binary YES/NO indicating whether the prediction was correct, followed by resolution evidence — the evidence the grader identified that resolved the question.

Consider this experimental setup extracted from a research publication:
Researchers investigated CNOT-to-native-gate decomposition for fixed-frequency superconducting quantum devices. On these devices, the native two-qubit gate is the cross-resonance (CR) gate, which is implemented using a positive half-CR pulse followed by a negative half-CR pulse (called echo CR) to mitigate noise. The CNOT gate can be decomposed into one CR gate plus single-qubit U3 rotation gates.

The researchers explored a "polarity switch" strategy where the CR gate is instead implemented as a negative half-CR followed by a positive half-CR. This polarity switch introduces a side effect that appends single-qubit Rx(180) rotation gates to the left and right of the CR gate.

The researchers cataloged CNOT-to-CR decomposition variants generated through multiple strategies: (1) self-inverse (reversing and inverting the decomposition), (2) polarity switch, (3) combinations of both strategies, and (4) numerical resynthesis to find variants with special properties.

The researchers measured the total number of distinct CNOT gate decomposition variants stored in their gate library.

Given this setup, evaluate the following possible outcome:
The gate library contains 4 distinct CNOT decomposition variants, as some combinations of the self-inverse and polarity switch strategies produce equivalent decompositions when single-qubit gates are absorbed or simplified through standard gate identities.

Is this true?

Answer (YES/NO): NO